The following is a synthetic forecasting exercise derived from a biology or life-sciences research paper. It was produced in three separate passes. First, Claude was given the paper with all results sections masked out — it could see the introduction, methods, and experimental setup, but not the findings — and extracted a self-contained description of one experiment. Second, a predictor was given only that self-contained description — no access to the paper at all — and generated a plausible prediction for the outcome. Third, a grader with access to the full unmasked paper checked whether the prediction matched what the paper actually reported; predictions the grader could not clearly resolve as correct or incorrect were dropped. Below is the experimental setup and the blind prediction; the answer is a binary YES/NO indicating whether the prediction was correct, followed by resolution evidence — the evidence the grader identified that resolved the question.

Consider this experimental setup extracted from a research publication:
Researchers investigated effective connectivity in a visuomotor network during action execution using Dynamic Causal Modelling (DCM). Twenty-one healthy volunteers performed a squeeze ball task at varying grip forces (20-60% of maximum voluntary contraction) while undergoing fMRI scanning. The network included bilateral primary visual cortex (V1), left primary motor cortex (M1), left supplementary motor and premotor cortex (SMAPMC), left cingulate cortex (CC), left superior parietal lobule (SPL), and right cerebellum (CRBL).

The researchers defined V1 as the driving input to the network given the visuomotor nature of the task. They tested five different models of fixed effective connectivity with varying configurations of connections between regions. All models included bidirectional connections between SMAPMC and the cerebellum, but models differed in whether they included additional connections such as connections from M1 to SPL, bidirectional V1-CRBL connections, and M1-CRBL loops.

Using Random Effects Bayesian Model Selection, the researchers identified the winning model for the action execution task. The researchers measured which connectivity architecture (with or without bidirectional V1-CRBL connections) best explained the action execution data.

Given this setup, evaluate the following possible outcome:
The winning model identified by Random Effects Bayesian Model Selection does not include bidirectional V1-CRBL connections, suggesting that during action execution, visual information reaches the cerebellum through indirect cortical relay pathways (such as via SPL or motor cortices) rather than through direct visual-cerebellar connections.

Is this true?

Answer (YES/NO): NO